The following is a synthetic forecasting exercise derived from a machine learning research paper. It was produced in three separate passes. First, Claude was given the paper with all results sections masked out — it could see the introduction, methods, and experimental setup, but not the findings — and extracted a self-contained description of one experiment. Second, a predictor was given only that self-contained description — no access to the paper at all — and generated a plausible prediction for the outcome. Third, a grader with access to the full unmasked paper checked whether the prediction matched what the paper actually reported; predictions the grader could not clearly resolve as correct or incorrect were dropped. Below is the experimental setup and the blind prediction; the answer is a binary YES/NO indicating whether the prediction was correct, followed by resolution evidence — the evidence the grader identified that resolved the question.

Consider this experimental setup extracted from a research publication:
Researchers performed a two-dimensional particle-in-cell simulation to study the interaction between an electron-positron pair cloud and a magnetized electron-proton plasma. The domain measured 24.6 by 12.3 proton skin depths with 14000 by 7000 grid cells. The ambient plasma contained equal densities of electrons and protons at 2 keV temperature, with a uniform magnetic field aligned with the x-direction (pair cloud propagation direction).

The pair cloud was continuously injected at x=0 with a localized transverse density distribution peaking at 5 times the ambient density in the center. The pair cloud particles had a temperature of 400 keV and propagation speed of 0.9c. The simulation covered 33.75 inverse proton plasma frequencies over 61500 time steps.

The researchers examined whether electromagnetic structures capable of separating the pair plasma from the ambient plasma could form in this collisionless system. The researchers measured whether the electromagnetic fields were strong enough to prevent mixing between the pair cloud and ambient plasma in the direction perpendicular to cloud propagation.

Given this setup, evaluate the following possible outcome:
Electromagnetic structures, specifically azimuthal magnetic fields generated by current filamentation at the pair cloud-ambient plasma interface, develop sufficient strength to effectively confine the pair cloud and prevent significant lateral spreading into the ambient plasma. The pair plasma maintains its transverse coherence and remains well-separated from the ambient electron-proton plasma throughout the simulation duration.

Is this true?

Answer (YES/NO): NO